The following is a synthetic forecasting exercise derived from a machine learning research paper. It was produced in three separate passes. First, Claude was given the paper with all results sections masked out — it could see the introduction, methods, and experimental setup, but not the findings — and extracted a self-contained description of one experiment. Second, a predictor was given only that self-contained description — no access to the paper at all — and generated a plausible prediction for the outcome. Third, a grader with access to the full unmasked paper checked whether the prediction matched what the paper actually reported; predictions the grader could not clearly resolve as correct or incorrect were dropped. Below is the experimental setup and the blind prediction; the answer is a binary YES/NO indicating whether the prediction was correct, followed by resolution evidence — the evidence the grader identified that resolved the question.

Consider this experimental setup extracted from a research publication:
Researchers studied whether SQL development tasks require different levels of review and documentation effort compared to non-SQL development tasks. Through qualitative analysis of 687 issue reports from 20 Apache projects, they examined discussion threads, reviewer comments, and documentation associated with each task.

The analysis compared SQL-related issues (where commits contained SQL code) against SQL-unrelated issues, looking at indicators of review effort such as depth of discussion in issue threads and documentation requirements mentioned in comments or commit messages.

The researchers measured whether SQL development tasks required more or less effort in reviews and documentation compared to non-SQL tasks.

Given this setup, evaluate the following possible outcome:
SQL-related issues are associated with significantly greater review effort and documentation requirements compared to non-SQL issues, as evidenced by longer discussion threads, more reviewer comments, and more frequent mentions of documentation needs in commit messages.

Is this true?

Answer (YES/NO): YES